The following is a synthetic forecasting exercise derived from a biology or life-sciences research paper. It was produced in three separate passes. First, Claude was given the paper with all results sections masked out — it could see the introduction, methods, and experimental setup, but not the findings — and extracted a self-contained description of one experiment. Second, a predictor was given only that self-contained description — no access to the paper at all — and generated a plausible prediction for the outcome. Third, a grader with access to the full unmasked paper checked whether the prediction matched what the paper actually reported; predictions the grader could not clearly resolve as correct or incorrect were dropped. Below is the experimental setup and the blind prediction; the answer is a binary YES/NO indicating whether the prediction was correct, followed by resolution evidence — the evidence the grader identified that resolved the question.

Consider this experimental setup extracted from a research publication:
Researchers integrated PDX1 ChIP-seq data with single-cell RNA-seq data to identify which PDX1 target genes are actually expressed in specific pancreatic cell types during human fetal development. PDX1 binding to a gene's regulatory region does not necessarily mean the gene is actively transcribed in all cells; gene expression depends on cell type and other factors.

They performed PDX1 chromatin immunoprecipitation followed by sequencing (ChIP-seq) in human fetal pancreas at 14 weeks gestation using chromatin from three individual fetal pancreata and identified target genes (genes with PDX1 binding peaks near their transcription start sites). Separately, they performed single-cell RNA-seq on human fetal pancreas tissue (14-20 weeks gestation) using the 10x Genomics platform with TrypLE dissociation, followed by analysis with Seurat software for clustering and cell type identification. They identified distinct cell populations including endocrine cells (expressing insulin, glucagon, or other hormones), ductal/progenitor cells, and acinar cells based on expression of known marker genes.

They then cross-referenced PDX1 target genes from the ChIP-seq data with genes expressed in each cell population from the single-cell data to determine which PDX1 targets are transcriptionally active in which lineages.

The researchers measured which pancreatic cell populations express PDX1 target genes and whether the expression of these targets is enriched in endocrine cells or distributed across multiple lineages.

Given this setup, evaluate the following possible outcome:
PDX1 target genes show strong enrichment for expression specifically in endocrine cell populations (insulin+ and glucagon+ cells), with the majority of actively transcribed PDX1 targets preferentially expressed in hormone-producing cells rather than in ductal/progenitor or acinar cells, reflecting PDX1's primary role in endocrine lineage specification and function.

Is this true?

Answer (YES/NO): NO